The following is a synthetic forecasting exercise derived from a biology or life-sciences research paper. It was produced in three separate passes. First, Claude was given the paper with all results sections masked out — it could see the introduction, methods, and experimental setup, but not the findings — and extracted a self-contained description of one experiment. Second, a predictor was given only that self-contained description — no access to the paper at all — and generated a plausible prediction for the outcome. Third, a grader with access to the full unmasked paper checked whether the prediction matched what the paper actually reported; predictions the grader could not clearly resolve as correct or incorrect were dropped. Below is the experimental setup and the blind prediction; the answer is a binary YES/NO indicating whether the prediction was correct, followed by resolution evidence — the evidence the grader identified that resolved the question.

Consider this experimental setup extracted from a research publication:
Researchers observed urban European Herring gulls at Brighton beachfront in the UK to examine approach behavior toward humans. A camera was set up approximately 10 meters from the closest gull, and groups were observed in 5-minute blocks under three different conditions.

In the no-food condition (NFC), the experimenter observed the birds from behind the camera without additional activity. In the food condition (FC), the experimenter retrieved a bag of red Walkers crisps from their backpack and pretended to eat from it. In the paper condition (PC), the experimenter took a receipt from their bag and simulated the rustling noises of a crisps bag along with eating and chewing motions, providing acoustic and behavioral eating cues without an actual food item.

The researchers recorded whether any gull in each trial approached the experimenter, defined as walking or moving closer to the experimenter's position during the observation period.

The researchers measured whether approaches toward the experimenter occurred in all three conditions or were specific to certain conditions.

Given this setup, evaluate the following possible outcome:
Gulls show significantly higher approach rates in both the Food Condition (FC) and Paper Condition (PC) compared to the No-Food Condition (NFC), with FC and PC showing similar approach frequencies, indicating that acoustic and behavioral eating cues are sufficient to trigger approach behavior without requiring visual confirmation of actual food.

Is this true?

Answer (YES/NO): NO